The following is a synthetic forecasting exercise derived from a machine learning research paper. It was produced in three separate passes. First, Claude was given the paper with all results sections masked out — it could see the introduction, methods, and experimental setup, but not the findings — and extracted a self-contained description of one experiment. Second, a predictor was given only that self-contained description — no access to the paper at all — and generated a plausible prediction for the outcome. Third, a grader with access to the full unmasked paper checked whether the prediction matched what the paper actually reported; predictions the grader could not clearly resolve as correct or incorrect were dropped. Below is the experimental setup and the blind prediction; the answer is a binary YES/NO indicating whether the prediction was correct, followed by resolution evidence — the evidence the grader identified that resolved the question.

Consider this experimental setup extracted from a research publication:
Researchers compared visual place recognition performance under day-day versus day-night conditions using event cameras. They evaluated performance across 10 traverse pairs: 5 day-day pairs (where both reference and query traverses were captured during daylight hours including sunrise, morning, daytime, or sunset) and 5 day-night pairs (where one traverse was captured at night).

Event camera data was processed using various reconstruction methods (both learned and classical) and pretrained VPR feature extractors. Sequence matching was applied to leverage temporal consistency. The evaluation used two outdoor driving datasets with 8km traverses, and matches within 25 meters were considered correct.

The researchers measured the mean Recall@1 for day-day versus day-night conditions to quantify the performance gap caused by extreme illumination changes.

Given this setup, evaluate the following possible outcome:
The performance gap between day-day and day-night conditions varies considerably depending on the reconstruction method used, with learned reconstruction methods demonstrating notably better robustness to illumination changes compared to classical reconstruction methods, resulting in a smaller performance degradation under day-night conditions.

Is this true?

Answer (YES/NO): NO